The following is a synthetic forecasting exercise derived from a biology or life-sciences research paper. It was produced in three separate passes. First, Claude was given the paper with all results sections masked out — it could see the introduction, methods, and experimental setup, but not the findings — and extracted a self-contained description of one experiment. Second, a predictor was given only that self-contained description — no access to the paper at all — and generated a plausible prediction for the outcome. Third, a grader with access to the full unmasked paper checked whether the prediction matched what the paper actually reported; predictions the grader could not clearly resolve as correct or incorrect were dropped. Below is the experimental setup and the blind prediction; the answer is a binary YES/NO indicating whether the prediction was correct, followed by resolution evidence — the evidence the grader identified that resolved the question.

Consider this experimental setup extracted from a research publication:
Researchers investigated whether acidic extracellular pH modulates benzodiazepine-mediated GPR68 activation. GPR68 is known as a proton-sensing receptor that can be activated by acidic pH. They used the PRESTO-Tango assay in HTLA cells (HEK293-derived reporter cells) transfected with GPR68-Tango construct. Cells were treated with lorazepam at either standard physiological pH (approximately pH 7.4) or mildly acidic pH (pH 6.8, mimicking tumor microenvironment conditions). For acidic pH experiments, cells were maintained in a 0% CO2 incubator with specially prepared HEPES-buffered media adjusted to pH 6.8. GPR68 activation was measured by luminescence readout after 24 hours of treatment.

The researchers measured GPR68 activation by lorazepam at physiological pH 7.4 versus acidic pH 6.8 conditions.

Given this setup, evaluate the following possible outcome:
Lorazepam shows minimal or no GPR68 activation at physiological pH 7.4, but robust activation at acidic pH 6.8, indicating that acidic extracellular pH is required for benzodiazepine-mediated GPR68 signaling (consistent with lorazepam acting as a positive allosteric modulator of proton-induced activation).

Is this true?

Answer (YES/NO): YES